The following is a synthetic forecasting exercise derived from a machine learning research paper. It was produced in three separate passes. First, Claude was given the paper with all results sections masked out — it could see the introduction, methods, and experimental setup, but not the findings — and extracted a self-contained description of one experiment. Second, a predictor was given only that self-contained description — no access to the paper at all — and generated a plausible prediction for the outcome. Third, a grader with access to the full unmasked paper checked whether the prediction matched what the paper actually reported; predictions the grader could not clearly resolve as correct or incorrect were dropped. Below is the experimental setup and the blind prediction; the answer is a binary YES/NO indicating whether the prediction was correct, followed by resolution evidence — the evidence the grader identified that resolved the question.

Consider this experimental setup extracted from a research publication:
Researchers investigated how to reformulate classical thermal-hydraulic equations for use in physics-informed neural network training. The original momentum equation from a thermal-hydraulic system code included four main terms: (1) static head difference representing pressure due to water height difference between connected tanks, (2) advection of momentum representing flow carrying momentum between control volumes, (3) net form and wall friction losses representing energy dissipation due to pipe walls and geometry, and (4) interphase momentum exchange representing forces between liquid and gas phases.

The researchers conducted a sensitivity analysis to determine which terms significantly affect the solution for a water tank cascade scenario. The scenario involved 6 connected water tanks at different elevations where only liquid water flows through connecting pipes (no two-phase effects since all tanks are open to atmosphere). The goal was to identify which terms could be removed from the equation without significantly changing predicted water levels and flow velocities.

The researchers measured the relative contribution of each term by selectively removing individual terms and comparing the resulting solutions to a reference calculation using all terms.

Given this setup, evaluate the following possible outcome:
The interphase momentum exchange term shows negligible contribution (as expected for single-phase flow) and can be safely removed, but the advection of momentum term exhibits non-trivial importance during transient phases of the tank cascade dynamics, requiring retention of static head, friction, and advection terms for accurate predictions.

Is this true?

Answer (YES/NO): NO